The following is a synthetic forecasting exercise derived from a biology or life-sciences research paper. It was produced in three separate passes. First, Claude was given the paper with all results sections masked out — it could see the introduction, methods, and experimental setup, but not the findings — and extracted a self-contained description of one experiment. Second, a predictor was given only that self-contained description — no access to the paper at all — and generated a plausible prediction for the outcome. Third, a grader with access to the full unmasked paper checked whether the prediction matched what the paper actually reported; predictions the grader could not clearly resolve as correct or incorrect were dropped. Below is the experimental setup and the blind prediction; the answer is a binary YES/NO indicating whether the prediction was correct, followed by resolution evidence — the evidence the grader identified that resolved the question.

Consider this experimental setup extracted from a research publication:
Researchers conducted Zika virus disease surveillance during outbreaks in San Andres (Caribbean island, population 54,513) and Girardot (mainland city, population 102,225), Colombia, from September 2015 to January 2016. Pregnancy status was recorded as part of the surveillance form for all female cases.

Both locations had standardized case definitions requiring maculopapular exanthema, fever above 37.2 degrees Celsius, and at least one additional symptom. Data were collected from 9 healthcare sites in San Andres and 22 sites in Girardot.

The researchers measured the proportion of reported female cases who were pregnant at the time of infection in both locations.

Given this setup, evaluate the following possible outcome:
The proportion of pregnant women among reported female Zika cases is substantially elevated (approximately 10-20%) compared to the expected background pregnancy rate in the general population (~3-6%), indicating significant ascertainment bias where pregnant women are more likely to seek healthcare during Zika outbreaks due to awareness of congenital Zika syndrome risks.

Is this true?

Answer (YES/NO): NO